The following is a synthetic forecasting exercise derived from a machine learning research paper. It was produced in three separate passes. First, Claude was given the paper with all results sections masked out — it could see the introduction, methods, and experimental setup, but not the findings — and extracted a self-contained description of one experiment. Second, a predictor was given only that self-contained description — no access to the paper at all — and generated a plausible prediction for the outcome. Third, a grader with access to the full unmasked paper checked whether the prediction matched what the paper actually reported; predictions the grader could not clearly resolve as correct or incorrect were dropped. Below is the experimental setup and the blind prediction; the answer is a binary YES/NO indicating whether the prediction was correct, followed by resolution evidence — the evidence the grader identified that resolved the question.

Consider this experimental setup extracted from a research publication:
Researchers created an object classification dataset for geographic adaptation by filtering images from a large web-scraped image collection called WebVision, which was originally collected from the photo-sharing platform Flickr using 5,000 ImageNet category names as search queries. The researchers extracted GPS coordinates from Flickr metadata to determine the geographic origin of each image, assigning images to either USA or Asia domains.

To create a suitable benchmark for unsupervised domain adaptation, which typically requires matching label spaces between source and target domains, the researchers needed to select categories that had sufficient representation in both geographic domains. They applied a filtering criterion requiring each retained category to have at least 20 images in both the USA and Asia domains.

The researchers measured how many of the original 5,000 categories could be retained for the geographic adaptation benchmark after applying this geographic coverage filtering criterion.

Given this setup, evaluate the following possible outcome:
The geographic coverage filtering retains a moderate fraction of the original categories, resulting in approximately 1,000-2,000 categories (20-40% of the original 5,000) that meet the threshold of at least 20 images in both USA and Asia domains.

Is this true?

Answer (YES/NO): NO